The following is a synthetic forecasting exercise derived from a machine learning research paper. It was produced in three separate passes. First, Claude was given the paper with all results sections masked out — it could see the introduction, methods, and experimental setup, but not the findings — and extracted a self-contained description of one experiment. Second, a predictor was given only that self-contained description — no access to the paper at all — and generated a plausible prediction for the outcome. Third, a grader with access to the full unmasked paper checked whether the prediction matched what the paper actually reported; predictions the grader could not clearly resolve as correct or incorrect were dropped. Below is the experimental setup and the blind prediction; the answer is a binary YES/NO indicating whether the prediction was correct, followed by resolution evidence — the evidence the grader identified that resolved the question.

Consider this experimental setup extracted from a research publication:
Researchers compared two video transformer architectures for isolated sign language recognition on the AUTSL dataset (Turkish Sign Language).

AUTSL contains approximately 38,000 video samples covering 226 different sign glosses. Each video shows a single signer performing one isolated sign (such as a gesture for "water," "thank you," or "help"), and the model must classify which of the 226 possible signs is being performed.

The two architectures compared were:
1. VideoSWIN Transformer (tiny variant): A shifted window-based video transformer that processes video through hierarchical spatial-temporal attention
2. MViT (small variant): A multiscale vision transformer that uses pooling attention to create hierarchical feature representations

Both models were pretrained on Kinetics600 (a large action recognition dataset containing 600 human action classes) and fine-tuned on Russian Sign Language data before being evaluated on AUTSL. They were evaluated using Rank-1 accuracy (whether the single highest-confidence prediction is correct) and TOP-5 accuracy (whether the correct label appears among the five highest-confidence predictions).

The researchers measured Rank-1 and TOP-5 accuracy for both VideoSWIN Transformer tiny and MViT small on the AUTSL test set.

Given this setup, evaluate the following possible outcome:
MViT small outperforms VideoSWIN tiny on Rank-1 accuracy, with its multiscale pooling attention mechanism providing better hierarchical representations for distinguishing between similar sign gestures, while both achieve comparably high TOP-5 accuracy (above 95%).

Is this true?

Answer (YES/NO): YES